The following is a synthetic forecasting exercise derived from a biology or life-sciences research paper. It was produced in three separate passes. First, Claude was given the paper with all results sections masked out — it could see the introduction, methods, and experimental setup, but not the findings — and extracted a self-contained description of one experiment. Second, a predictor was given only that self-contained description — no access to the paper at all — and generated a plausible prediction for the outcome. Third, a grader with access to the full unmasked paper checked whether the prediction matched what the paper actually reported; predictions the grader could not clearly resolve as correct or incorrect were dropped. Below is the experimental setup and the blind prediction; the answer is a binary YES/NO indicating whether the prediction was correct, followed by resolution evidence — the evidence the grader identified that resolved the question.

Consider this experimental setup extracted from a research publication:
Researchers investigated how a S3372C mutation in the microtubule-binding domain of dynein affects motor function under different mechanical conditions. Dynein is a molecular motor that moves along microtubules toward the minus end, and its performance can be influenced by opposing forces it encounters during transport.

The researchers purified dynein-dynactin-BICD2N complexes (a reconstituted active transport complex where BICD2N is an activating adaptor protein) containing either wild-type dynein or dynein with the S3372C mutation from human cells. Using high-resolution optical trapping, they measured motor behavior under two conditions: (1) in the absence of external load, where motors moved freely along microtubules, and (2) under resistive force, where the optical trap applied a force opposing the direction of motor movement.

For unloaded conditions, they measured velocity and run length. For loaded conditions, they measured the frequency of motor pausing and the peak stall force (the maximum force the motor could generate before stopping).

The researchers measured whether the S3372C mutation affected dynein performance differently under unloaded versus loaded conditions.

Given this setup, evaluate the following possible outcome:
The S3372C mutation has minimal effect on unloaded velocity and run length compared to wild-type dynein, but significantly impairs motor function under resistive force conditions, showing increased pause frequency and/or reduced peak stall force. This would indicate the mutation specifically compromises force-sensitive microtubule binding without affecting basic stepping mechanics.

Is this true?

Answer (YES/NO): YES